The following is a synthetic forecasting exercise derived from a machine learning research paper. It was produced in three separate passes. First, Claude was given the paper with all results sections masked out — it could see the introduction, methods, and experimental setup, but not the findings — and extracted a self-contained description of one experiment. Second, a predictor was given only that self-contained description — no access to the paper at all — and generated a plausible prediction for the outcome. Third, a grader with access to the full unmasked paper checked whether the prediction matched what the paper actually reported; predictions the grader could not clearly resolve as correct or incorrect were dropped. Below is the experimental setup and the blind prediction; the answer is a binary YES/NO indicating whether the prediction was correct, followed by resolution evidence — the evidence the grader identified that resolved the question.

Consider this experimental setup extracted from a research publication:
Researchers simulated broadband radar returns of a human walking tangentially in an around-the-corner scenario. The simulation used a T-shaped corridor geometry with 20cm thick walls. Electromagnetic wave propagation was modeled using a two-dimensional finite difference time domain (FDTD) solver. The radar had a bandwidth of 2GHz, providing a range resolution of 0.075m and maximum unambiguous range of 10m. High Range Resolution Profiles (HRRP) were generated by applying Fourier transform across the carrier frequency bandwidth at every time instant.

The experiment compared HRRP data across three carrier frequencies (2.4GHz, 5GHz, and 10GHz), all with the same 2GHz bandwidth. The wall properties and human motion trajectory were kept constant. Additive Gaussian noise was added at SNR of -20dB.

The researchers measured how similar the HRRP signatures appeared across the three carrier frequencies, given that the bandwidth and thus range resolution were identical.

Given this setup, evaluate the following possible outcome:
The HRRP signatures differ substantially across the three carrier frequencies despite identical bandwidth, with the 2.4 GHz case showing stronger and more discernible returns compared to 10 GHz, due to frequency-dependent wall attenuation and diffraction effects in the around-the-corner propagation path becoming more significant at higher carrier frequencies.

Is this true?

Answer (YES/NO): NO